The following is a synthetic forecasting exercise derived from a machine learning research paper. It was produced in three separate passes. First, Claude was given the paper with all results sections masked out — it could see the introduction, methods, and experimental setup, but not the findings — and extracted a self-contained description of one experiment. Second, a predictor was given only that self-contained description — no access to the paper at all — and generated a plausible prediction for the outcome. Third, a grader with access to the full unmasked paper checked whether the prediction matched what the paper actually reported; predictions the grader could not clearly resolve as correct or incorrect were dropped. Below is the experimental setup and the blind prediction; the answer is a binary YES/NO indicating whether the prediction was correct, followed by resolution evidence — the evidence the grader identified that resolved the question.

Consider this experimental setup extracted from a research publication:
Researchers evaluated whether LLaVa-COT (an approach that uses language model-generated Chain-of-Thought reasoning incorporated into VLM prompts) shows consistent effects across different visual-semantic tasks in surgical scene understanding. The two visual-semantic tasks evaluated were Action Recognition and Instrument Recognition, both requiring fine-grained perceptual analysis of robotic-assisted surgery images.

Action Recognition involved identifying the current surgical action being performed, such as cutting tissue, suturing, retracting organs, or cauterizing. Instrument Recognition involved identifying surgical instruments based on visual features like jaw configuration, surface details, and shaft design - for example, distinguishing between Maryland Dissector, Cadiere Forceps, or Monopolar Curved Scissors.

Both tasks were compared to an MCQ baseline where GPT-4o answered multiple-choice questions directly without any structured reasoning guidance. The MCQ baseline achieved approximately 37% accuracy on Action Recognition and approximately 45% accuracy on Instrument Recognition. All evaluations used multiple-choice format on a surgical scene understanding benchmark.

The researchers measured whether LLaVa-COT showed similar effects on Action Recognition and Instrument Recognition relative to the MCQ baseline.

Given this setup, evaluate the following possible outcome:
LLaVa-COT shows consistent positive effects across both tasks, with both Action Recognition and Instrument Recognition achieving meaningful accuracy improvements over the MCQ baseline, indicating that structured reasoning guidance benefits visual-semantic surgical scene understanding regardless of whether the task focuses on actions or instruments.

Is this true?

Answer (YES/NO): NO